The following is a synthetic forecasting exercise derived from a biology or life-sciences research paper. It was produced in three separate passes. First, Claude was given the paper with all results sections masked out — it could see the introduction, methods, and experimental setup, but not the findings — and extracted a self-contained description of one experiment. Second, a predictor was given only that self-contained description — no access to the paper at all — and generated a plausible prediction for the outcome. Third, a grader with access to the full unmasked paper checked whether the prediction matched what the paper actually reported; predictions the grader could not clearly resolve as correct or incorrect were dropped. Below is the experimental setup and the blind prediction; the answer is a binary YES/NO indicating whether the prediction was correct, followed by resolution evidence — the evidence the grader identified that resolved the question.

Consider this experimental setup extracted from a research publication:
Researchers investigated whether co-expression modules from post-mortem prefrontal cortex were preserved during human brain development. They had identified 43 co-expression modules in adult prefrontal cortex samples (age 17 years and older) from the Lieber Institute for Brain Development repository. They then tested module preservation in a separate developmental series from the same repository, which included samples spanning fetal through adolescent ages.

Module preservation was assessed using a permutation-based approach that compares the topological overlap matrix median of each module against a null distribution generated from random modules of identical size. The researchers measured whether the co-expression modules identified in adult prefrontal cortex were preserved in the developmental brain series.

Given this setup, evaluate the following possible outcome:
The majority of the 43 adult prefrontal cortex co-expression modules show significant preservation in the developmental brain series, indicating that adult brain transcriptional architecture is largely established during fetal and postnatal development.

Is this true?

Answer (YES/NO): NO